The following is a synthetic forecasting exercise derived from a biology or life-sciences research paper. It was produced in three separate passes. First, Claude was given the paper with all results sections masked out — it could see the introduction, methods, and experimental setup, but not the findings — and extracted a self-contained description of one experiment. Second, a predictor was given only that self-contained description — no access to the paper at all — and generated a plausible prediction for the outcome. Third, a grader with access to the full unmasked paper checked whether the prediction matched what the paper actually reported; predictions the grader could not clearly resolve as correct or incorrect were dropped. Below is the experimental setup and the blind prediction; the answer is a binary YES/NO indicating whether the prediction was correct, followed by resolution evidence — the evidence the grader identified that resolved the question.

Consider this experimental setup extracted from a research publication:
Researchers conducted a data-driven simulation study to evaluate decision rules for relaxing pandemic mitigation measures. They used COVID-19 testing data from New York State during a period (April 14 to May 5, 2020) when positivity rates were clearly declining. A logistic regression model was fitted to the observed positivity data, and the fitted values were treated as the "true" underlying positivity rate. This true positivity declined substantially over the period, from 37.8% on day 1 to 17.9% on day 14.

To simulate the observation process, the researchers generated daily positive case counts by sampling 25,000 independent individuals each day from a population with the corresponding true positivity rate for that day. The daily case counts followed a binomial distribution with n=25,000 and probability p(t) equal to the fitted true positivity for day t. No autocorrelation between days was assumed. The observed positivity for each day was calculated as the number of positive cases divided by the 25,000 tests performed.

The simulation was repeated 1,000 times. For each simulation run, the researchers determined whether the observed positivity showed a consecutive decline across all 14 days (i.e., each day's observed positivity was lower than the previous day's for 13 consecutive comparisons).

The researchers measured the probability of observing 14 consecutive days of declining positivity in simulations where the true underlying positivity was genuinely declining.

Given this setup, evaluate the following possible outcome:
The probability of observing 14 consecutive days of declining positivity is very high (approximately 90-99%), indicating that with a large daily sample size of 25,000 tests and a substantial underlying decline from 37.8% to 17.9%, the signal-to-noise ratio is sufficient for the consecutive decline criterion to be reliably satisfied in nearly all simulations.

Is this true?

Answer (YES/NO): YES